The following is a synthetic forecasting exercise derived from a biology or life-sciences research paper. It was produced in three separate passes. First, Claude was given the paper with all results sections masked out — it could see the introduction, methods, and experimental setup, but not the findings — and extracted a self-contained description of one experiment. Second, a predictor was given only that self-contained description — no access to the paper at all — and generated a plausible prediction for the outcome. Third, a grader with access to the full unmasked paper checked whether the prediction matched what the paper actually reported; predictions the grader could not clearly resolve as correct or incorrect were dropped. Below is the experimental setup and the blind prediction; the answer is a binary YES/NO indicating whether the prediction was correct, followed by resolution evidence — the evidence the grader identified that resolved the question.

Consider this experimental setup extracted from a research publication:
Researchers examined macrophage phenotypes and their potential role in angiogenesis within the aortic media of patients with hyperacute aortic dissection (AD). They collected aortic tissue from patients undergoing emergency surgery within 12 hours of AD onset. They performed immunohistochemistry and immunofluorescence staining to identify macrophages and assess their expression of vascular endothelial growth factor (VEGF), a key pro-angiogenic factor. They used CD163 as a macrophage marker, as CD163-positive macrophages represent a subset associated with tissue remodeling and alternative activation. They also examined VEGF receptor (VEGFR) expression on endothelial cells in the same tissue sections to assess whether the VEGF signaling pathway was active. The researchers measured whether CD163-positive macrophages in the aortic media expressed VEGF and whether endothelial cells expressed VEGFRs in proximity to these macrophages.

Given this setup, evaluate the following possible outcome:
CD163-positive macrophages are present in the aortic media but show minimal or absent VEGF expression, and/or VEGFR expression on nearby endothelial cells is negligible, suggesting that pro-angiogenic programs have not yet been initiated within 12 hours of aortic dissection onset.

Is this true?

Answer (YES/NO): NO